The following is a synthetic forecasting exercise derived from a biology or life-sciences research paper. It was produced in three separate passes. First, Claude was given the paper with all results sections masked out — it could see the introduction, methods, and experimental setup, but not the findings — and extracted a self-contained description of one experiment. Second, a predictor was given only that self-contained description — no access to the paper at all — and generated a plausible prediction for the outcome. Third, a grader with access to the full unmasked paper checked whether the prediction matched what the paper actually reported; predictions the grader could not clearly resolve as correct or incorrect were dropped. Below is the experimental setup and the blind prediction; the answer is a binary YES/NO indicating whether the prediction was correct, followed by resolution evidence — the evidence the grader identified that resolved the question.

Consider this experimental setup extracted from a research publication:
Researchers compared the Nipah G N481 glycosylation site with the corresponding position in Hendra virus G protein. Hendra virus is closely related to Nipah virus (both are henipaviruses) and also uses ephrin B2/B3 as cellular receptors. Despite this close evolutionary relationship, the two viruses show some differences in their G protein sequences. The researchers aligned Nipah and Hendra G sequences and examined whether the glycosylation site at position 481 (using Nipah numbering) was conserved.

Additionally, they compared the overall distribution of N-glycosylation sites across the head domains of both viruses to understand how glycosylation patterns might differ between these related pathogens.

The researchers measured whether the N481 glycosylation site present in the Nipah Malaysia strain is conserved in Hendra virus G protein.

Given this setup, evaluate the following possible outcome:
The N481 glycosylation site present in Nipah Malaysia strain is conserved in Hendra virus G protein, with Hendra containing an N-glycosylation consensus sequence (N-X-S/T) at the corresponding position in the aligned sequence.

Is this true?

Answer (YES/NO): YES